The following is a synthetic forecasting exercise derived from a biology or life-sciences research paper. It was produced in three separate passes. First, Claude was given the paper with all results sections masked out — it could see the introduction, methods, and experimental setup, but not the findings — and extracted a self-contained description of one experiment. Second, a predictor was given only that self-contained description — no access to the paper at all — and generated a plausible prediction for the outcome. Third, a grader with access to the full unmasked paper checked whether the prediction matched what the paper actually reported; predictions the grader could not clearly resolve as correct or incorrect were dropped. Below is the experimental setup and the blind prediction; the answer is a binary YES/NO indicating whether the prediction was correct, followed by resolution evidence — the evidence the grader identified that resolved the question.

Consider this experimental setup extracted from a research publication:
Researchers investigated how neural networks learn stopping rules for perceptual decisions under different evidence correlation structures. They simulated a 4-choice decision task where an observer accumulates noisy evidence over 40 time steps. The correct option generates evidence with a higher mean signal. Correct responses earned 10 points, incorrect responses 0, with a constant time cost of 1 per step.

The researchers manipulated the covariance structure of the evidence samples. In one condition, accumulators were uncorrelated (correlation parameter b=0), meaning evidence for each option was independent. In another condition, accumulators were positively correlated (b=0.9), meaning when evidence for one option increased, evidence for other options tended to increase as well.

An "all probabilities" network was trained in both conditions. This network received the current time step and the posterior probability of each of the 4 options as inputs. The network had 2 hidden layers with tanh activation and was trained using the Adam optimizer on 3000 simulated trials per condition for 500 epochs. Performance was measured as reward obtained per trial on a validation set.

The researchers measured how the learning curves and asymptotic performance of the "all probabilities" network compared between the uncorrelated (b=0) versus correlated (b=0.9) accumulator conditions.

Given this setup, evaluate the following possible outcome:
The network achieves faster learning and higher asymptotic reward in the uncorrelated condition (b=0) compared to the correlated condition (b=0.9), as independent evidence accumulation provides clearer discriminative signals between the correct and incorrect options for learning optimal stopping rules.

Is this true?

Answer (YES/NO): NO